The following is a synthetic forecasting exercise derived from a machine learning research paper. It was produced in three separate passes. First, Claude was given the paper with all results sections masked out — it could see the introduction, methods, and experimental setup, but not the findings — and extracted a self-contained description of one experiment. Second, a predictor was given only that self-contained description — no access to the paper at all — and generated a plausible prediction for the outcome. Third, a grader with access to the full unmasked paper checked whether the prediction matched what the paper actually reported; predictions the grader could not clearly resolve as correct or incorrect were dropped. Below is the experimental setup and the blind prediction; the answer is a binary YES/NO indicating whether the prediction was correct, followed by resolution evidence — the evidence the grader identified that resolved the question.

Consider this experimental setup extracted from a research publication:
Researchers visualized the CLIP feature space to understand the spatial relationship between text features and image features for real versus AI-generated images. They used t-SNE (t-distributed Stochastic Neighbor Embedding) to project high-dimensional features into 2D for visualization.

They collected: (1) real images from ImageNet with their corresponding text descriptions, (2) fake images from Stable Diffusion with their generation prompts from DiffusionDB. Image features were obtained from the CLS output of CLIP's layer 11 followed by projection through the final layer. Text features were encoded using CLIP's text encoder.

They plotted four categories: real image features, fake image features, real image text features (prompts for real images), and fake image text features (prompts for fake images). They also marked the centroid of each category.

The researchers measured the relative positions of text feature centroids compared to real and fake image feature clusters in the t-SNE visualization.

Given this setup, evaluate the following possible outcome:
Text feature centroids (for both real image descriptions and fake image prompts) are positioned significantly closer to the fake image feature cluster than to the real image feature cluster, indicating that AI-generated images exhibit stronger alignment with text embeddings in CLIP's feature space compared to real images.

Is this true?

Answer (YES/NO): YES